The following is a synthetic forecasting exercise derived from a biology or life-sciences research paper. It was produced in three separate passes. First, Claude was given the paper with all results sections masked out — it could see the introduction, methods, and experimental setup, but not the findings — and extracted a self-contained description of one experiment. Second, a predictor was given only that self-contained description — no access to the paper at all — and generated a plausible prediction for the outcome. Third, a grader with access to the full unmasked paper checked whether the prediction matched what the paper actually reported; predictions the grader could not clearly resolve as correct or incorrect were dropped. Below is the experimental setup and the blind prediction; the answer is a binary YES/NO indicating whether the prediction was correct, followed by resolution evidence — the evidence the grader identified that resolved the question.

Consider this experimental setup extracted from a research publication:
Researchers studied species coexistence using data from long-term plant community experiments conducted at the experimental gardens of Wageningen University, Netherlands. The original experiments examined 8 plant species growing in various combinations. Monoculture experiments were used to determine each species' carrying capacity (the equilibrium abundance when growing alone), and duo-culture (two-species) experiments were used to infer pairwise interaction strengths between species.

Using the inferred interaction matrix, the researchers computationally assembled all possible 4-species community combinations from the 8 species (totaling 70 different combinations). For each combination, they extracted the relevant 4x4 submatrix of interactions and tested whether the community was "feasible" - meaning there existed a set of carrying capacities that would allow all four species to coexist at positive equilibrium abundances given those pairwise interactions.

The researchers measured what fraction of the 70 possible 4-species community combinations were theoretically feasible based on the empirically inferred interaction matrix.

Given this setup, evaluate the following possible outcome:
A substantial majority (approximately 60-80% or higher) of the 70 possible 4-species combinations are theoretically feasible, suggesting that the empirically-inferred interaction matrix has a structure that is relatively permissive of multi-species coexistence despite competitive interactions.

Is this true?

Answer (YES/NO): NO